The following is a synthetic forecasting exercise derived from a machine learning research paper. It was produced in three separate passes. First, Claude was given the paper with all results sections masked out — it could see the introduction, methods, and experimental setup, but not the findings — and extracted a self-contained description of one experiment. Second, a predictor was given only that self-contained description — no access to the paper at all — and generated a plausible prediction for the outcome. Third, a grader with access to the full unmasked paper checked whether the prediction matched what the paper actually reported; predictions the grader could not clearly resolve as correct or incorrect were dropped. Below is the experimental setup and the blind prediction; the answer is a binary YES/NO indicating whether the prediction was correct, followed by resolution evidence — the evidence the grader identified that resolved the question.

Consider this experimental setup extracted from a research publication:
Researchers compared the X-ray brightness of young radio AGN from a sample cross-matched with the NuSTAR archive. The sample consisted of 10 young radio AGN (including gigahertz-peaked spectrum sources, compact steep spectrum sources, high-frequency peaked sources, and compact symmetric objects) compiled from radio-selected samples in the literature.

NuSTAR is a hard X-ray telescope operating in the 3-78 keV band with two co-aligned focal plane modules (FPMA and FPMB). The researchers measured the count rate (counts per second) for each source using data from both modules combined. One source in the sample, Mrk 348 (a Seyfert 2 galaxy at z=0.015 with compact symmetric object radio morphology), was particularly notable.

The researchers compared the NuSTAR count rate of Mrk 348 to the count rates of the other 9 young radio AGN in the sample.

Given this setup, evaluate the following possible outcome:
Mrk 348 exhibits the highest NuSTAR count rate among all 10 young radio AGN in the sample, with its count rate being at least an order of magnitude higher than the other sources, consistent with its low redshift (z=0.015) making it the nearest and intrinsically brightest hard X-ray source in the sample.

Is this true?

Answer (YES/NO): NO